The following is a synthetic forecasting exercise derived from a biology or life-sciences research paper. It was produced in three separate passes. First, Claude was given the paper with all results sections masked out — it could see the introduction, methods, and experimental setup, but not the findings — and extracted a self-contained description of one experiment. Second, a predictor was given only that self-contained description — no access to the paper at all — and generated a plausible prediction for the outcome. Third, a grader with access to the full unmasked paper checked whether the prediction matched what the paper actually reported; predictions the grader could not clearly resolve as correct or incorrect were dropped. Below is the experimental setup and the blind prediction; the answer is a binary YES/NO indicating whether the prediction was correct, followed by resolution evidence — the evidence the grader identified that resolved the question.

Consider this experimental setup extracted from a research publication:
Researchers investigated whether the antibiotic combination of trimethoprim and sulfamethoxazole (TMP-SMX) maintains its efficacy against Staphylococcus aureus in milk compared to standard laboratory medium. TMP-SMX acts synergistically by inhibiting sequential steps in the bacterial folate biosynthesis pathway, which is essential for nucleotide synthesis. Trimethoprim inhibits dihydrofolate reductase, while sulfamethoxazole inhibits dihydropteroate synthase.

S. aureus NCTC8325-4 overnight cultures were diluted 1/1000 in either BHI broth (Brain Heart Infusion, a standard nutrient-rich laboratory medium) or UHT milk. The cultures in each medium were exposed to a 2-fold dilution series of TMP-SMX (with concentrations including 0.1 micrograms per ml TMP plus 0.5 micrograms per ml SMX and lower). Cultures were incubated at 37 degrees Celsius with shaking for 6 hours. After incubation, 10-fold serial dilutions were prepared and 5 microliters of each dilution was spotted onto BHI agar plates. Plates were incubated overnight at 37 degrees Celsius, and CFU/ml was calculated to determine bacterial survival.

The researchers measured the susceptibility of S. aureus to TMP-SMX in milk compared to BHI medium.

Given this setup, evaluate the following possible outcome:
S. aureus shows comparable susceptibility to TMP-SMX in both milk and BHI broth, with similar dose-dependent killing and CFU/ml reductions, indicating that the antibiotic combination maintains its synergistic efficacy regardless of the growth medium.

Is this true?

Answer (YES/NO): NO